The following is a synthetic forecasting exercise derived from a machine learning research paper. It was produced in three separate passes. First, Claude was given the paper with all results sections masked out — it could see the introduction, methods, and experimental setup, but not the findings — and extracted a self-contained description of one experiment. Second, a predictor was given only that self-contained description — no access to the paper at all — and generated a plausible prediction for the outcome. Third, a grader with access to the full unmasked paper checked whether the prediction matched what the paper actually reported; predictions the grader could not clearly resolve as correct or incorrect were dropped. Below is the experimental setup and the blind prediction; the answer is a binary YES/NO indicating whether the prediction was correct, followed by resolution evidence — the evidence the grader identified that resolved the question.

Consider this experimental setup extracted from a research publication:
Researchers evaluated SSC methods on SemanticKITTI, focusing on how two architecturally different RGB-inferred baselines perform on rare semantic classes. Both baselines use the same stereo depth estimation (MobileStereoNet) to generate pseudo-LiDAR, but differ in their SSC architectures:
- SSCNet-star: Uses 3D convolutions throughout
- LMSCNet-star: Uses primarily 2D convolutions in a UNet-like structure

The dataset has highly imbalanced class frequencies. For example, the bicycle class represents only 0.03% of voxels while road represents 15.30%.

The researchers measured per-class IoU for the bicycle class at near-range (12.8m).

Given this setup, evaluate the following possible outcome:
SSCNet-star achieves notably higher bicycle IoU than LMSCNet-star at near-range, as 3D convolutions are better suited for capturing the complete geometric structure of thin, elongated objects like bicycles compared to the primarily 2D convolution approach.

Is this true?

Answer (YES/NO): NO